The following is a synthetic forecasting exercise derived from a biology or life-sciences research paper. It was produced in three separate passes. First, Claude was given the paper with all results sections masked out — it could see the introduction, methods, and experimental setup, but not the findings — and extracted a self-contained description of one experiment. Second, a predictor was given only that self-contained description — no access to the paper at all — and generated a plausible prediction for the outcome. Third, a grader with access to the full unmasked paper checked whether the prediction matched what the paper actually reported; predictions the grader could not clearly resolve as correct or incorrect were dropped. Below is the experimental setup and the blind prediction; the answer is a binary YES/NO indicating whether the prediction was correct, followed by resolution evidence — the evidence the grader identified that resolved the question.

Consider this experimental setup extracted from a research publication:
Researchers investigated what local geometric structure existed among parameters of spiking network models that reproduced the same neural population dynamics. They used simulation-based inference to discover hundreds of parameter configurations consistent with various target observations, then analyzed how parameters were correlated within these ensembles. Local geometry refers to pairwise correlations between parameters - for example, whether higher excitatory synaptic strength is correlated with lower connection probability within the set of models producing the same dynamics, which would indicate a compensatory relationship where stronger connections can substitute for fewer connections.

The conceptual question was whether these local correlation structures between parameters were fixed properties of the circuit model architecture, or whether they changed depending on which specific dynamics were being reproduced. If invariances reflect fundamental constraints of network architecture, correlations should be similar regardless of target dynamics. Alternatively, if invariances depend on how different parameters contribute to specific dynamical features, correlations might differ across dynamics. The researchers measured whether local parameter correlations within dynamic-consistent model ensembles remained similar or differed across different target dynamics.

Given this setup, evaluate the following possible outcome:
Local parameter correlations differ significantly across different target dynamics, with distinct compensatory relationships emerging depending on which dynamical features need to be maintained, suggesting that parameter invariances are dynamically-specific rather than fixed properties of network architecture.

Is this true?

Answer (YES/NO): YES